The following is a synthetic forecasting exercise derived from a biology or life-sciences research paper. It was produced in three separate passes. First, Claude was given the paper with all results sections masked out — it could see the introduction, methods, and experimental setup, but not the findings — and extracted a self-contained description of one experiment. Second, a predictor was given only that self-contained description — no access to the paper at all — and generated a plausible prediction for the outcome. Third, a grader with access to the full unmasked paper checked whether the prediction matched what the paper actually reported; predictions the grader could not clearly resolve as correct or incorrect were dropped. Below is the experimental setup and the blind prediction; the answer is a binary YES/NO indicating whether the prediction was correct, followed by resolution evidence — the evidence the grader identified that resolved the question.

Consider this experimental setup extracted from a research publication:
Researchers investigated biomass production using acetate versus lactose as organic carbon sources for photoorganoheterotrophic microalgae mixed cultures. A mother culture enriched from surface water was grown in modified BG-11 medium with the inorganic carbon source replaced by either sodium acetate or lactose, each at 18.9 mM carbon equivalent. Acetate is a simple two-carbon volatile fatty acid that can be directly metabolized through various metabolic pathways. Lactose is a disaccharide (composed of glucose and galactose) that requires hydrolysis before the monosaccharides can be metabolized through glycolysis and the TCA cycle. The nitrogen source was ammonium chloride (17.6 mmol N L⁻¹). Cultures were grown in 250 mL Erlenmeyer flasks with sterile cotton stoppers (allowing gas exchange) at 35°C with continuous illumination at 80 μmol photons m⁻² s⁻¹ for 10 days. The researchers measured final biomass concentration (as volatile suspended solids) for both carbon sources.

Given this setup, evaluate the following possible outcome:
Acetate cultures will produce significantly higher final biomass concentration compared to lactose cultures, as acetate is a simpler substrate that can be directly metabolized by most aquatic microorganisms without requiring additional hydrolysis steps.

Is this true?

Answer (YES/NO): YES